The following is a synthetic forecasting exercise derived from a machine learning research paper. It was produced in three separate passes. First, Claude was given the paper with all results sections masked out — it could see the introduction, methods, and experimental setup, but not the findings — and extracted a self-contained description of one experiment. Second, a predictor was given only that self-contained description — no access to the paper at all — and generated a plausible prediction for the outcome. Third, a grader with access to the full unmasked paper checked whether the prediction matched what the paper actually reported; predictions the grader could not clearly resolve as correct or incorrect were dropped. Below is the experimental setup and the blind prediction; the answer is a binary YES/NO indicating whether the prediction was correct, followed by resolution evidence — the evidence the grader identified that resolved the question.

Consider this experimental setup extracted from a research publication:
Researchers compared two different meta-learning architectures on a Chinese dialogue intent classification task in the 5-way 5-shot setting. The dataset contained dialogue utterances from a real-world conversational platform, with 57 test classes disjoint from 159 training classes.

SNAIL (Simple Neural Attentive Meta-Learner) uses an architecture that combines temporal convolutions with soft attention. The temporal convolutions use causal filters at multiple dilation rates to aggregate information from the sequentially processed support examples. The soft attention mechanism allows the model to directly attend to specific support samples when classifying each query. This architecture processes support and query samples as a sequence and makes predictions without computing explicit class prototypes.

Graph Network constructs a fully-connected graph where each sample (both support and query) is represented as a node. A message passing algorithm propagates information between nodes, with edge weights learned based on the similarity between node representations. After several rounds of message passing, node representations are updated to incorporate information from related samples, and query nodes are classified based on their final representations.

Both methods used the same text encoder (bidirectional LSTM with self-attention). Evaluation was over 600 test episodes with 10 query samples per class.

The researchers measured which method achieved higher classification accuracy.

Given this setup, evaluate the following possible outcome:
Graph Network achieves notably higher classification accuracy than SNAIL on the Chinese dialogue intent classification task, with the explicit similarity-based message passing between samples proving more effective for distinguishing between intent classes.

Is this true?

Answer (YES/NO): NO